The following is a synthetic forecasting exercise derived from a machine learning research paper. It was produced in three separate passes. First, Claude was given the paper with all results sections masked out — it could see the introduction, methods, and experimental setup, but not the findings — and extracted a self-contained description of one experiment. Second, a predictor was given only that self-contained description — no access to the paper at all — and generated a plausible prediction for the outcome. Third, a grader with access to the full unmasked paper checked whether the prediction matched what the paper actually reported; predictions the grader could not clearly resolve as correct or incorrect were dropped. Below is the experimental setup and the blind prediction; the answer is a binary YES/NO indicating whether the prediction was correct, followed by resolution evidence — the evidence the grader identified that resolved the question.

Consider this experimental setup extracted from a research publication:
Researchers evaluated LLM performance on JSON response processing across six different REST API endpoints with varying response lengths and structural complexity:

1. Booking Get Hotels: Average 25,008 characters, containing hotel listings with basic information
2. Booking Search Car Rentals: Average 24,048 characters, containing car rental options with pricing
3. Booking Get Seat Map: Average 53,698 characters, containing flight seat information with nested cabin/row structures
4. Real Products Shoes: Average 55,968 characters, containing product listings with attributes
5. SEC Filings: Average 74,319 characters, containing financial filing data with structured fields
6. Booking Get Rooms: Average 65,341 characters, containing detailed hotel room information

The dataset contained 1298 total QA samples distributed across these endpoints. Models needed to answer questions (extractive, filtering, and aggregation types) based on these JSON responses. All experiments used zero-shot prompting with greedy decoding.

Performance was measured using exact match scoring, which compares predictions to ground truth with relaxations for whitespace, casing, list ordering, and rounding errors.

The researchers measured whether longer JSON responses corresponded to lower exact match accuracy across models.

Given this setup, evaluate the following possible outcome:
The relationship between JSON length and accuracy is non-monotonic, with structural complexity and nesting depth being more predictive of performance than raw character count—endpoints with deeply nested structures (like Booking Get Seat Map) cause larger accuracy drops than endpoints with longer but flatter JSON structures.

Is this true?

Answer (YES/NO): NO